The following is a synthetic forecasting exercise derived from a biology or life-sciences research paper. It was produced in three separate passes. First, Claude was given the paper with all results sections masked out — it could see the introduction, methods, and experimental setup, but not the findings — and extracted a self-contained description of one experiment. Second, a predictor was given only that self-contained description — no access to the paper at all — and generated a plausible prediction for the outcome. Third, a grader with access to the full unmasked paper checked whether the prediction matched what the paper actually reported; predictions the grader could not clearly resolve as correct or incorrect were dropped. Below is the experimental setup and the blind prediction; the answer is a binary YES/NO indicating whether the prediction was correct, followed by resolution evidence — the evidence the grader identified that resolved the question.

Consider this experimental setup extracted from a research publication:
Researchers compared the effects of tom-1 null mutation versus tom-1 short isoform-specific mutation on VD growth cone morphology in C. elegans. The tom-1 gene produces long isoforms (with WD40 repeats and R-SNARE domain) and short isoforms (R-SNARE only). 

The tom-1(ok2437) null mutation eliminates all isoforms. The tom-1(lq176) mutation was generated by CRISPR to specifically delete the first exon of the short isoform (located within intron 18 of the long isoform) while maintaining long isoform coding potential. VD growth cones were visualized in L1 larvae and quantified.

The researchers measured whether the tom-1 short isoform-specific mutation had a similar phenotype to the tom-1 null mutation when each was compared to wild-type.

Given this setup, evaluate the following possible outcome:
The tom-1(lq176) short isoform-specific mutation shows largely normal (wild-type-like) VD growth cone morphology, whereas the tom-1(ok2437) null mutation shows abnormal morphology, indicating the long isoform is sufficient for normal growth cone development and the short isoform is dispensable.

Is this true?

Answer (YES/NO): NO